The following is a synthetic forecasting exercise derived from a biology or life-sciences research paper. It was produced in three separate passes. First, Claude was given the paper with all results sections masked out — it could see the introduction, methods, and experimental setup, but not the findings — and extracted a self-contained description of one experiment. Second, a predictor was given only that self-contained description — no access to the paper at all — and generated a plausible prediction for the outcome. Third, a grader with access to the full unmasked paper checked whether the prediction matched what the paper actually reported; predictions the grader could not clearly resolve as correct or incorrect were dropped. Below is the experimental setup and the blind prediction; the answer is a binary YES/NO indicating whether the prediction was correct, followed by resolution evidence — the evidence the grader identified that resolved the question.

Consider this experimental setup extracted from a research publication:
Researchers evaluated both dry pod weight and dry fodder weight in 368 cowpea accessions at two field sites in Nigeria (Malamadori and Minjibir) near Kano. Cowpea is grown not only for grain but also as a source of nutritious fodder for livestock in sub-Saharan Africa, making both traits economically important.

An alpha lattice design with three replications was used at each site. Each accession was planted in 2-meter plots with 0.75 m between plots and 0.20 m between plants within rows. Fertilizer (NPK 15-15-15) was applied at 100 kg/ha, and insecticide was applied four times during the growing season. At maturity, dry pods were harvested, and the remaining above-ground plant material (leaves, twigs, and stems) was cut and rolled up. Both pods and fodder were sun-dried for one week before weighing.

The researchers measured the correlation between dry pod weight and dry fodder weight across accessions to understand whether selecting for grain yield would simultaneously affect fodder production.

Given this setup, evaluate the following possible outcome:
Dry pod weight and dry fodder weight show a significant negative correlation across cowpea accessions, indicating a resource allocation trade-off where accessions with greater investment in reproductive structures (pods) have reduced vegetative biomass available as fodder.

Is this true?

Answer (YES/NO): NO